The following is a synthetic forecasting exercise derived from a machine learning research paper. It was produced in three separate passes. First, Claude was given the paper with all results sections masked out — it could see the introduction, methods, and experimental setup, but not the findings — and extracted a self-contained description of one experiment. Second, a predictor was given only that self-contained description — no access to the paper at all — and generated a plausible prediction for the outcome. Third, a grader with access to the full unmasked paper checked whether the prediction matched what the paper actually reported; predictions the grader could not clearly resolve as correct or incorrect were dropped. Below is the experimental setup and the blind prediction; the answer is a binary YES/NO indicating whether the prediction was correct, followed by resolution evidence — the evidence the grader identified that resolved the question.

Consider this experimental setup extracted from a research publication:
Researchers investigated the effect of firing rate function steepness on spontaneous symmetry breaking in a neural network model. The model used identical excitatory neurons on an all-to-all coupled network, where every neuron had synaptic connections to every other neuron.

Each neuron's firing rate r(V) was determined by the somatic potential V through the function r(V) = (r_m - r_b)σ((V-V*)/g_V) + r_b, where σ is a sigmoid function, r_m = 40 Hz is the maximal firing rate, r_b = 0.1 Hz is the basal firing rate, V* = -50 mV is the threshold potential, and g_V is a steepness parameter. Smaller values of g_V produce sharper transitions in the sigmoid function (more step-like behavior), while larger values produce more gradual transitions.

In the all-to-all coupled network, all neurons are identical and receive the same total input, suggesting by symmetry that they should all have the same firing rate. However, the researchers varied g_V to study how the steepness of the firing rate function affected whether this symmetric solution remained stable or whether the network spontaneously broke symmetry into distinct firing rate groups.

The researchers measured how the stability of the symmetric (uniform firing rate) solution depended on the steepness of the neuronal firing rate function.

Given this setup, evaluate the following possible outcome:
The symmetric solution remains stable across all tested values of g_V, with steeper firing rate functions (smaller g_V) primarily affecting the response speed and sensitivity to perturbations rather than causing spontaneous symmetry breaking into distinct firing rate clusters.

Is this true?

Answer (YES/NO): NO